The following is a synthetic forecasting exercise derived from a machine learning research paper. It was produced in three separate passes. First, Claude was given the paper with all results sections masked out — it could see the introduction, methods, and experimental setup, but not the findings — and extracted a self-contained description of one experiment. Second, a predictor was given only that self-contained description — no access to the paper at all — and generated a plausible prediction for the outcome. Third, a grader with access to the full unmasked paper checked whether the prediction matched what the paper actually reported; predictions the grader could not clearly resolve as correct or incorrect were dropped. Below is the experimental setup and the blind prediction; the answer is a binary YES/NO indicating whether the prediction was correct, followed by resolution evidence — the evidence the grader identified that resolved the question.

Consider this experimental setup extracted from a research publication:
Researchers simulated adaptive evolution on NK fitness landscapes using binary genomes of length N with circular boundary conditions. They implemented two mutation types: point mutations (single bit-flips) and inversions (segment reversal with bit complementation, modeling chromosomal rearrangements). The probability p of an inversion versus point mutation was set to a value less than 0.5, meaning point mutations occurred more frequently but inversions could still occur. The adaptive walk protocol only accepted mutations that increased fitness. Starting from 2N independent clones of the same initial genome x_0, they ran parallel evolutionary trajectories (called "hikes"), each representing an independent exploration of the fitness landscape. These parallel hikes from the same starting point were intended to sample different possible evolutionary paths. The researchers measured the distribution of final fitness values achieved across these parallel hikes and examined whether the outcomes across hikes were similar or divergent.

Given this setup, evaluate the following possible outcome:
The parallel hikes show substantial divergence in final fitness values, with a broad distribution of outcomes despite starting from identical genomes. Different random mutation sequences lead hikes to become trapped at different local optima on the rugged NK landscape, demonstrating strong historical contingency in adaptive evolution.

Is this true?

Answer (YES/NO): YES